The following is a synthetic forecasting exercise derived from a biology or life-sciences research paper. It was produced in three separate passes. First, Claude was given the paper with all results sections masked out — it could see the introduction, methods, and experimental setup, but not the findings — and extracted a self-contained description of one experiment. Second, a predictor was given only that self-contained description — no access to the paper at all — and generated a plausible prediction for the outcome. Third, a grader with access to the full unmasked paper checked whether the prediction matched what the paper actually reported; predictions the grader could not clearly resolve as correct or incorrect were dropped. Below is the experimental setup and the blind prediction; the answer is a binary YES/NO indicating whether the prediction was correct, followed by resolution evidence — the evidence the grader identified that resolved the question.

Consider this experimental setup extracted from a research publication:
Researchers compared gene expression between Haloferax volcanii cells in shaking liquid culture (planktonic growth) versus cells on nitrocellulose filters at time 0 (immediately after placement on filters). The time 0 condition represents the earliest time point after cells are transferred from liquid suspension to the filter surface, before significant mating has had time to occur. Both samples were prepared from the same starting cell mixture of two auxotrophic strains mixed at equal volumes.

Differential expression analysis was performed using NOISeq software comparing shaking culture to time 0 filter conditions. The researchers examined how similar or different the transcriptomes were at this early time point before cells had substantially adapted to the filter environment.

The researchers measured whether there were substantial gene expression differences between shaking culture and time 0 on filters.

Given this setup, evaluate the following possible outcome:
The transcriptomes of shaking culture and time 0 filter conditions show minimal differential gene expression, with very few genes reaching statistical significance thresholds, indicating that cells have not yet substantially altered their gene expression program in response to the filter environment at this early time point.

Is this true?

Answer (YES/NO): NO